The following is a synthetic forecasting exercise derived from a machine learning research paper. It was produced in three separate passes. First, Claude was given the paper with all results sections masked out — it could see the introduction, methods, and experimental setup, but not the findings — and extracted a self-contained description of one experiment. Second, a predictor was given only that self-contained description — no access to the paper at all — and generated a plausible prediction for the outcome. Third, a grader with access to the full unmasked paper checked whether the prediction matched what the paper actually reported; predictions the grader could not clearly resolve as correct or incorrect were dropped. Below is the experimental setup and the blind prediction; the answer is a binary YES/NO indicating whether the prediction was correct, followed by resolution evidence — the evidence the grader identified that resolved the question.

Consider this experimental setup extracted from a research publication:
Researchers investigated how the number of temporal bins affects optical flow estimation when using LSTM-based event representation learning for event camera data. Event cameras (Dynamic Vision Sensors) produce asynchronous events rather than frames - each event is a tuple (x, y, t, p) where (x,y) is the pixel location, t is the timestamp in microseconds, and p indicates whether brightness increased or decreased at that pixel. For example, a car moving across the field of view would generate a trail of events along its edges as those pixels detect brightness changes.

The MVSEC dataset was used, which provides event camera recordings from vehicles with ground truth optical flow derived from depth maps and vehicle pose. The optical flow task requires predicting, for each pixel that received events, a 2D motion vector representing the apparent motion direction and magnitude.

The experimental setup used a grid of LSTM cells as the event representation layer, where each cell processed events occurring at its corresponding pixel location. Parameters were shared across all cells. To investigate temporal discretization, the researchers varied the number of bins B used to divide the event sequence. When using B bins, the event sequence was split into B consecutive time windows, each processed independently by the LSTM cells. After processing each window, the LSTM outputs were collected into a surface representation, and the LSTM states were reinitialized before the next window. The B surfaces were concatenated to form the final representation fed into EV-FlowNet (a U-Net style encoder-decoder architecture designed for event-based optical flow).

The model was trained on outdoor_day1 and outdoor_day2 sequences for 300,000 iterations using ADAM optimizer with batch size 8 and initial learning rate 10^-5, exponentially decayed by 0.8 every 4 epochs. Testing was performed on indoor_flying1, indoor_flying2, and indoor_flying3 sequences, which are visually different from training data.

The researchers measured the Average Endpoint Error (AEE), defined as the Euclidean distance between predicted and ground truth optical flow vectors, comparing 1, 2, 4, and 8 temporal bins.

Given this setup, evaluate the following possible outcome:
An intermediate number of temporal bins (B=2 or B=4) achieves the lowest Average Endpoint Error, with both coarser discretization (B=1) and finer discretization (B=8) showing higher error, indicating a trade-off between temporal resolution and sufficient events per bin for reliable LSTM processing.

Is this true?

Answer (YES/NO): NO